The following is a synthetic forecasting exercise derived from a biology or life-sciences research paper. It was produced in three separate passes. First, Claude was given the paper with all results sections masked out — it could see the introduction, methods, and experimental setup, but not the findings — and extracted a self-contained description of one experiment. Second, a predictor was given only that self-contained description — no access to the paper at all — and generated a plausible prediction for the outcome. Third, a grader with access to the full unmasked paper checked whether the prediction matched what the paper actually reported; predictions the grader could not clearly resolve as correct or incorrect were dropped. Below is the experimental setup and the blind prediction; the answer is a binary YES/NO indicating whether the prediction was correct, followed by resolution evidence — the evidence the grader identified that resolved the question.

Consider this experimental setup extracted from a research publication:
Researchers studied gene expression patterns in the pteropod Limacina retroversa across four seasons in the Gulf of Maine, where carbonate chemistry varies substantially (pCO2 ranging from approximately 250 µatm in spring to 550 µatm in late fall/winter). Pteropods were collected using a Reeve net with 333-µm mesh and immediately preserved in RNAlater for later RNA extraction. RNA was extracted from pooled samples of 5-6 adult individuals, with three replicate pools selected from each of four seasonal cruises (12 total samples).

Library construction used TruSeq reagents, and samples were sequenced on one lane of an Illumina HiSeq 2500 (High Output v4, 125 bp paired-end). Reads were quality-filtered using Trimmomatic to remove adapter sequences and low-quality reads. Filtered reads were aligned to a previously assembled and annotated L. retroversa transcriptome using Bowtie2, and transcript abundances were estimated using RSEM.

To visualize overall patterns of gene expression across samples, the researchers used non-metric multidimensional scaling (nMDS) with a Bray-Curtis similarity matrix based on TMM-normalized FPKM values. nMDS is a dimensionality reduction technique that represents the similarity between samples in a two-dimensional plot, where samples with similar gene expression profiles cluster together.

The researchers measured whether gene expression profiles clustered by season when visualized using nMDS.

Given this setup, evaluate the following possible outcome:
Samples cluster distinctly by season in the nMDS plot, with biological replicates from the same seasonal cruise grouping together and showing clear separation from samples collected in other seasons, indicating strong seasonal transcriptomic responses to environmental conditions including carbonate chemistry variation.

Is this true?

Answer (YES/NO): YES